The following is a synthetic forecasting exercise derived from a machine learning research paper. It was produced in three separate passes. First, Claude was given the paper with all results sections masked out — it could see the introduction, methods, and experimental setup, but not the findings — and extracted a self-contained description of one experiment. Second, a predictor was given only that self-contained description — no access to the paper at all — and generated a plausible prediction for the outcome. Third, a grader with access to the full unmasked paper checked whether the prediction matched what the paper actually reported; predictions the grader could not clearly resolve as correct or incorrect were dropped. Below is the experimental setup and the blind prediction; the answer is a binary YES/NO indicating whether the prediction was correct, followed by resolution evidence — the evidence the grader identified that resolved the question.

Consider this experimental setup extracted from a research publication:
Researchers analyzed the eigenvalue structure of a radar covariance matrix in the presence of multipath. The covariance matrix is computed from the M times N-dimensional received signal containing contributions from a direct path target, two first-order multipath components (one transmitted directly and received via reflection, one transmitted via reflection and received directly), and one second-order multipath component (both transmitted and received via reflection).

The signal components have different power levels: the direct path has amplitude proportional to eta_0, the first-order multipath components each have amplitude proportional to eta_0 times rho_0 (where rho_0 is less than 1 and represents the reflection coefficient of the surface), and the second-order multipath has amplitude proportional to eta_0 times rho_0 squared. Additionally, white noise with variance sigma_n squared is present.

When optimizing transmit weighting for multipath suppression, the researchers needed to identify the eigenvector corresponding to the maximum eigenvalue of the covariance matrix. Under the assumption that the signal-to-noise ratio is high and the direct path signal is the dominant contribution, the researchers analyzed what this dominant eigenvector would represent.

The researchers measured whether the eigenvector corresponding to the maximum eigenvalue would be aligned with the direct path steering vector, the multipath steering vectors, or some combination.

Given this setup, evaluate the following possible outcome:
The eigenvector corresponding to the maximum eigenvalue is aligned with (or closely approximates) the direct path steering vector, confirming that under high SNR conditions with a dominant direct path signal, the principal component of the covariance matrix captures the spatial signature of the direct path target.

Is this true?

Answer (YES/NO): YES